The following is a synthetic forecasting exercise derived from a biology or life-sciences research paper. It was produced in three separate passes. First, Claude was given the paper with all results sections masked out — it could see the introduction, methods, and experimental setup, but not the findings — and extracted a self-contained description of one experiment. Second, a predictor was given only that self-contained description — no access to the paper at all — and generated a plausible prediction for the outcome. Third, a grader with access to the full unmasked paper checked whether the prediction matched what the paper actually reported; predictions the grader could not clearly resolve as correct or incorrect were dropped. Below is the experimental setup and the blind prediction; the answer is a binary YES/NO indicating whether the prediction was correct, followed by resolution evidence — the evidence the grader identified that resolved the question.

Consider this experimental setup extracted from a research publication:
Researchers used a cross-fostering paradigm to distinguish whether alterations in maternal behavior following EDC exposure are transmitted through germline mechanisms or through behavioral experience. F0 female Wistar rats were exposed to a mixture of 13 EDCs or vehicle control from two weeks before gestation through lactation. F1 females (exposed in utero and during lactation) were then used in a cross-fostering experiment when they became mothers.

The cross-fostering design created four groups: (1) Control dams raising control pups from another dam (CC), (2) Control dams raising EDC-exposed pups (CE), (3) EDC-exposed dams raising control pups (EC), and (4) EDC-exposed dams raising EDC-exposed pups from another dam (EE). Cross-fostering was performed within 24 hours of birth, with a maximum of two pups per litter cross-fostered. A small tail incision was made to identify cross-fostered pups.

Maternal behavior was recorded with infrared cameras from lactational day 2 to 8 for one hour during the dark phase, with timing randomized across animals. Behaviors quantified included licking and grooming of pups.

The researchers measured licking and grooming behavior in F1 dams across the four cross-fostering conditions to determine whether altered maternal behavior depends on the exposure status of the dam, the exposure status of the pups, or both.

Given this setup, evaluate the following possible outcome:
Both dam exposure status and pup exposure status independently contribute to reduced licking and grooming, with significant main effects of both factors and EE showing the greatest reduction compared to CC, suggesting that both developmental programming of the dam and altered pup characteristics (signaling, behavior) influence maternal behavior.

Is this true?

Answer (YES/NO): NO